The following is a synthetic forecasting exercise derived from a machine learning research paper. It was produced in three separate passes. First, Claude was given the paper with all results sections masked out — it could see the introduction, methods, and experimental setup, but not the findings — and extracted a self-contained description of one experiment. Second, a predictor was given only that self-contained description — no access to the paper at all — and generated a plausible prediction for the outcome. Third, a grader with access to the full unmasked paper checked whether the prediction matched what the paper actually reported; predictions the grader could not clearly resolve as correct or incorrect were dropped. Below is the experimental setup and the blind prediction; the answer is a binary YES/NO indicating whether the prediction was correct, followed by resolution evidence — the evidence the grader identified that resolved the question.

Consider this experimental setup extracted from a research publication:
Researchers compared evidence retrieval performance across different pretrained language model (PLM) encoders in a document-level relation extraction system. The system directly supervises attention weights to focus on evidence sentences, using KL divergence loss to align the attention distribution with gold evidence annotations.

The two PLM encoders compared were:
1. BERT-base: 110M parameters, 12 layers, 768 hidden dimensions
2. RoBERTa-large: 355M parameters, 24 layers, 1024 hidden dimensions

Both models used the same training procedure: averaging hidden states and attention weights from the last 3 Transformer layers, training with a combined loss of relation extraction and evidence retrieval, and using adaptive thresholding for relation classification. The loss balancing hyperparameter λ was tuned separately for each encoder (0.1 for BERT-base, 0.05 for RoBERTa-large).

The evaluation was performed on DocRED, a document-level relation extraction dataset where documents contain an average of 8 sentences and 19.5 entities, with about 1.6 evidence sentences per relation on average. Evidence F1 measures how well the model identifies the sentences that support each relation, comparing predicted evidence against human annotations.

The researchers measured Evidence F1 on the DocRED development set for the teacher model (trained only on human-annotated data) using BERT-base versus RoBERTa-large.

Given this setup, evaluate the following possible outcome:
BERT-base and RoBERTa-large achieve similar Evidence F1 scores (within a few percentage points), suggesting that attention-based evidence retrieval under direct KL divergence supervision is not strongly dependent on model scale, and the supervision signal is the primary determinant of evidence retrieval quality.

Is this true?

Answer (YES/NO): NO